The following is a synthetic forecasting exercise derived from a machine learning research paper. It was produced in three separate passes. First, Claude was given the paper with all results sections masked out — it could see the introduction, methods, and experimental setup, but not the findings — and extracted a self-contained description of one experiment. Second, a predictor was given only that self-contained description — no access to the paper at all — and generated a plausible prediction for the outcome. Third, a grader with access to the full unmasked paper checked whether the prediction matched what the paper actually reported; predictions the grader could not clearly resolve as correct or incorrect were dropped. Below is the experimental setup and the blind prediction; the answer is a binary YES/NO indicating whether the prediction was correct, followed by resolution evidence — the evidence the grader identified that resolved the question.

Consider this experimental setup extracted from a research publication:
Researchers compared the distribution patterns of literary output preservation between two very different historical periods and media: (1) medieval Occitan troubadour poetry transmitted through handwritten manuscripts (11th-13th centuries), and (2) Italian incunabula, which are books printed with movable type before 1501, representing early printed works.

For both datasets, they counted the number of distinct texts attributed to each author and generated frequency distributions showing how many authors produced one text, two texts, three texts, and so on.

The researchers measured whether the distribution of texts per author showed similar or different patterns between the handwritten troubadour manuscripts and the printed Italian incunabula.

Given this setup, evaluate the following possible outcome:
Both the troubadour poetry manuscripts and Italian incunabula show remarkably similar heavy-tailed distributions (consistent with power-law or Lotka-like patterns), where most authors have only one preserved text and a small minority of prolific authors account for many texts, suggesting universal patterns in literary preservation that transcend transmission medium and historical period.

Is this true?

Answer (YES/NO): YES